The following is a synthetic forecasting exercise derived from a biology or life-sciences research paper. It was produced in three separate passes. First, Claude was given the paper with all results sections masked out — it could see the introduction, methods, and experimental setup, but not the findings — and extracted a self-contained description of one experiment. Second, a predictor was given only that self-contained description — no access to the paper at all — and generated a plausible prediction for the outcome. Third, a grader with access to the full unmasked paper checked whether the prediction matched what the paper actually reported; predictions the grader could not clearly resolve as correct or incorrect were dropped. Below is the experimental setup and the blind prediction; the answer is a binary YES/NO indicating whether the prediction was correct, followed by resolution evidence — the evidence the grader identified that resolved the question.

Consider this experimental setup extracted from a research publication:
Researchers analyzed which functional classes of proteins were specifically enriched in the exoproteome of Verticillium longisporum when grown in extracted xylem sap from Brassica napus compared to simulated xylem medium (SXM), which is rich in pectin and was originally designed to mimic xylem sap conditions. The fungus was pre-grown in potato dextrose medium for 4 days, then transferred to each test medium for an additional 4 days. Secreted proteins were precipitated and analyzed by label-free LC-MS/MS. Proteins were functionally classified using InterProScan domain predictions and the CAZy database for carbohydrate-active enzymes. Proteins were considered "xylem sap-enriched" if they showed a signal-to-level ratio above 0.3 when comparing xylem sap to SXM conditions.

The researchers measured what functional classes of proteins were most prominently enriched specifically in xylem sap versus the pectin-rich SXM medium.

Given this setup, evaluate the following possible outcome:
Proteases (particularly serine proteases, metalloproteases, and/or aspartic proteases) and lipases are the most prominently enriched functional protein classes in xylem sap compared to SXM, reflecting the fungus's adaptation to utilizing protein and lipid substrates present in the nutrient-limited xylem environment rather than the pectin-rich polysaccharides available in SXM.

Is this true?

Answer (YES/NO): NO